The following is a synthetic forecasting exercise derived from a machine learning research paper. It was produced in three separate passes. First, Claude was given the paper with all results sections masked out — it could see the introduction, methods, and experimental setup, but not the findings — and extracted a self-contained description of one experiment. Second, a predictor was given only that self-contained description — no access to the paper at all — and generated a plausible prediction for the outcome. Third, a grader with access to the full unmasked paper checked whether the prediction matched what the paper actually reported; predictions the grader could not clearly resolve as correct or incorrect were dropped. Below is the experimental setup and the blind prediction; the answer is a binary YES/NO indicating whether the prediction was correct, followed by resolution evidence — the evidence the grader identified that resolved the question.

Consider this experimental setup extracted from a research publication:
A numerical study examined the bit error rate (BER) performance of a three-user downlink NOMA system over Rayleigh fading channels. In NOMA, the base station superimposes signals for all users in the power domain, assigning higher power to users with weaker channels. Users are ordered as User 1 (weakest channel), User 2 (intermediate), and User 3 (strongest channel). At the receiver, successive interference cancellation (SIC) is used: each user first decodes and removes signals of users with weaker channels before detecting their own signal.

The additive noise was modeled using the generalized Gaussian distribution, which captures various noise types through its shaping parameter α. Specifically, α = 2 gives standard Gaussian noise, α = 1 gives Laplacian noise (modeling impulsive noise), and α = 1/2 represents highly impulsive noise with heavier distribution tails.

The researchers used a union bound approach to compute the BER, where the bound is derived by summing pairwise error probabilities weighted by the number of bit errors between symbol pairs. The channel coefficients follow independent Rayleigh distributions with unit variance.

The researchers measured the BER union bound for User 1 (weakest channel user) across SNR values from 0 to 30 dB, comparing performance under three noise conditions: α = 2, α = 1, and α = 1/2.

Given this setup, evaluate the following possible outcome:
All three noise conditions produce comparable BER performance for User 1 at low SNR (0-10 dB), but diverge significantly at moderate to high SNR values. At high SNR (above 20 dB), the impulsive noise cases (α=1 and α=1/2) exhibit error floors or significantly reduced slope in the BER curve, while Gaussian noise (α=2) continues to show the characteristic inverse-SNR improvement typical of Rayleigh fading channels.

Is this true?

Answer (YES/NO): NO